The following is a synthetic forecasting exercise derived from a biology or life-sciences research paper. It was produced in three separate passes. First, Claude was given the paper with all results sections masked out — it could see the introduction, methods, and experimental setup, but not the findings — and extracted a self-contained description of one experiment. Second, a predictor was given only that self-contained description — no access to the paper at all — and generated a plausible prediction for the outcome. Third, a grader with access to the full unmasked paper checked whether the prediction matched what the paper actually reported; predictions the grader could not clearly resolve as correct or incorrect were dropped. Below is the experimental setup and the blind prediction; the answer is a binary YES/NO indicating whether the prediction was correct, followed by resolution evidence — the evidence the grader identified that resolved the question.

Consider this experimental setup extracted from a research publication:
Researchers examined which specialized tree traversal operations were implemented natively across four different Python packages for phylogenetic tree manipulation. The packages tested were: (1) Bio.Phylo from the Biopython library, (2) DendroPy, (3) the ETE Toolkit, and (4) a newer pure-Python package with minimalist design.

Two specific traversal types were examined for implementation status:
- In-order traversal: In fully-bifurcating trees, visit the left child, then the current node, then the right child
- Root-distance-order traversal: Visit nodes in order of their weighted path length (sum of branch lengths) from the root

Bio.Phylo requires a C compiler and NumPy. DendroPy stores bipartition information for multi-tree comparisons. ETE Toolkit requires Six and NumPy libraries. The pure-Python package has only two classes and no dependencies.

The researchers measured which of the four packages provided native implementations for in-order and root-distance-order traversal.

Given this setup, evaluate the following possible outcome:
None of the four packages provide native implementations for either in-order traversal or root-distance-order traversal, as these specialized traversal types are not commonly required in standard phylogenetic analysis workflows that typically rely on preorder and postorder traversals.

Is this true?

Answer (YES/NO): NO